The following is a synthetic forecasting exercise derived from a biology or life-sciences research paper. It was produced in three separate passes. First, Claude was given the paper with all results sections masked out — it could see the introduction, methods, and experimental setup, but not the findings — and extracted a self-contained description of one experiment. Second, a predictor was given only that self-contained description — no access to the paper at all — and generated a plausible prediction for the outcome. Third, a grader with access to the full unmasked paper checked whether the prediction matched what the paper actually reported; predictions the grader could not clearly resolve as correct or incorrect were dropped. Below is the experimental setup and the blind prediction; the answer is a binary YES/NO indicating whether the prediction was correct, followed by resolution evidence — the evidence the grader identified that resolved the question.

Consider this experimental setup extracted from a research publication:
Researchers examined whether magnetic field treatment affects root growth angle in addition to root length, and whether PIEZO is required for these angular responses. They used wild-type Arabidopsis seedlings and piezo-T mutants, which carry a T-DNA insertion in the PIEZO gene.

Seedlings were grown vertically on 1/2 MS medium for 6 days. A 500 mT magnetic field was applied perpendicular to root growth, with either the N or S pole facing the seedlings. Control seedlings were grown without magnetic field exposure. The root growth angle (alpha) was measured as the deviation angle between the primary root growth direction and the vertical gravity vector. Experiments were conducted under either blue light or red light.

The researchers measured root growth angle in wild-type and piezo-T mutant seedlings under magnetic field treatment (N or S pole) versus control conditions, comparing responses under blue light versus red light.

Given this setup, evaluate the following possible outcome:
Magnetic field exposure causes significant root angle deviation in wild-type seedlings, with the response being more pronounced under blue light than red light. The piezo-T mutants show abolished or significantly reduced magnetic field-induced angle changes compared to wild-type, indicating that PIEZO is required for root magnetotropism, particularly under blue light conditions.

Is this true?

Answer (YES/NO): NO